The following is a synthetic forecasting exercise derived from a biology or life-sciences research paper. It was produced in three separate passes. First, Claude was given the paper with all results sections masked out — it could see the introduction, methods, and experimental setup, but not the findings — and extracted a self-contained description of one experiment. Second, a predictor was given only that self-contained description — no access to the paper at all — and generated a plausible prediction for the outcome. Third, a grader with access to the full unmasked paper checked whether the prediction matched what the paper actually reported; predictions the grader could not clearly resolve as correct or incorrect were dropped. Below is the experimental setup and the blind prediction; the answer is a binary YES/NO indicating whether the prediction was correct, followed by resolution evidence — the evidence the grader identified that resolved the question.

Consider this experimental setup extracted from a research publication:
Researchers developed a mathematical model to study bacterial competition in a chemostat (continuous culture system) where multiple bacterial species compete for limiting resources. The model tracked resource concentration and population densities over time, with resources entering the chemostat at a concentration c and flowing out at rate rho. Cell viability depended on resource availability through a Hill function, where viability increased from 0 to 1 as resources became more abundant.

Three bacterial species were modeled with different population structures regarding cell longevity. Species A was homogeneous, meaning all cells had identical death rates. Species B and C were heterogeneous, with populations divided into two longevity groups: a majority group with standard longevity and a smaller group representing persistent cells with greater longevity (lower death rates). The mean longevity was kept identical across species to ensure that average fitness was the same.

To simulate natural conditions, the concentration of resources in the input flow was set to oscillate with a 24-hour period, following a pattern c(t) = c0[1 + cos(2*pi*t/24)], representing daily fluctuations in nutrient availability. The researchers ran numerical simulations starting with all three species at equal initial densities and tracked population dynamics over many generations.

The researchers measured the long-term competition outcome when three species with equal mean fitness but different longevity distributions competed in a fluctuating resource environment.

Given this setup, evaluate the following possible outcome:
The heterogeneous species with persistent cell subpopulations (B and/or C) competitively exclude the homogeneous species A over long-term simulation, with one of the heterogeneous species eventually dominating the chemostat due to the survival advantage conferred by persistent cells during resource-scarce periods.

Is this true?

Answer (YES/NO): NO